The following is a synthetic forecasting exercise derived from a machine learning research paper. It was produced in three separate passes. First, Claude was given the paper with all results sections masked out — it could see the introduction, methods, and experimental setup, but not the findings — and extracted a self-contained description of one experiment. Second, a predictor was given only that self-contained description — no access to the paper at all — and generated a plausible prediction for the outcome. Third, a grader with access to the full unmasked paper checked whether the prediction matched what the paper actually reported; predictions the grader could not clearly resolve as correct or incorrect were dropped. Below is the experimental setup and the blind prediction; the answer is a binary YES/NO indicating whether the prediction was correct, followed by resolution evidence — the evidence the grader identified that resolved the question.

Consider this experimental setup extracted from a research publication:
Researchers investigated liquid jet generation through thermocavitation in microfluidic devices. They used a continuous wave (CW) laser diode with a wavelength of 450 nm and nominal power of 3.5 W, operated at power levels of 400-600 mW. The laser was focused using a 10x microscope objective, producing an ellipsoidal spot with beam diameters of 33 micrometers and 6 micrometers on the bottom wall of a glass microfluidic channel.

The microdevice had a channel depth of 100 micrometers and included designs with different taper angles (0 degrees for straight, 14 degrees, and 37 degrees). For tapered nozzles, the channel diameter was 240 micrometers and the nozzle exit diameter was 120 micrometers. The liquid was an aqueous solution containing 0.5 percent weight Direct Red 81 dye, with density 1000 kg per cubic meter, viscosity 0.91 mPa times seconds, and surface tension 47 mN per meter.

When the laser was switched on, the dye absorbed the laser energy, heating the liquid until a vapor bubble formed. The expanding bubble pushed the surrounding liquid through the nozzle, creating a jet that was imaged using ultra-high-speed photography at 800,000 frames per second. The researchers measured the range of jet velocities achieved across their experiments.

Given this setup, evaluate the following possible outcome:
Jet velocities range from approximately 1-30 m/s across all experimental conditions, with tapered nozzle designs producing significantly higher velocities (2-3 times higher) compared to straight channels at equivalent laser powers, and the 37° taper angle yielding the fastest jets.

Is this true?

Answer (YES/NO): NO